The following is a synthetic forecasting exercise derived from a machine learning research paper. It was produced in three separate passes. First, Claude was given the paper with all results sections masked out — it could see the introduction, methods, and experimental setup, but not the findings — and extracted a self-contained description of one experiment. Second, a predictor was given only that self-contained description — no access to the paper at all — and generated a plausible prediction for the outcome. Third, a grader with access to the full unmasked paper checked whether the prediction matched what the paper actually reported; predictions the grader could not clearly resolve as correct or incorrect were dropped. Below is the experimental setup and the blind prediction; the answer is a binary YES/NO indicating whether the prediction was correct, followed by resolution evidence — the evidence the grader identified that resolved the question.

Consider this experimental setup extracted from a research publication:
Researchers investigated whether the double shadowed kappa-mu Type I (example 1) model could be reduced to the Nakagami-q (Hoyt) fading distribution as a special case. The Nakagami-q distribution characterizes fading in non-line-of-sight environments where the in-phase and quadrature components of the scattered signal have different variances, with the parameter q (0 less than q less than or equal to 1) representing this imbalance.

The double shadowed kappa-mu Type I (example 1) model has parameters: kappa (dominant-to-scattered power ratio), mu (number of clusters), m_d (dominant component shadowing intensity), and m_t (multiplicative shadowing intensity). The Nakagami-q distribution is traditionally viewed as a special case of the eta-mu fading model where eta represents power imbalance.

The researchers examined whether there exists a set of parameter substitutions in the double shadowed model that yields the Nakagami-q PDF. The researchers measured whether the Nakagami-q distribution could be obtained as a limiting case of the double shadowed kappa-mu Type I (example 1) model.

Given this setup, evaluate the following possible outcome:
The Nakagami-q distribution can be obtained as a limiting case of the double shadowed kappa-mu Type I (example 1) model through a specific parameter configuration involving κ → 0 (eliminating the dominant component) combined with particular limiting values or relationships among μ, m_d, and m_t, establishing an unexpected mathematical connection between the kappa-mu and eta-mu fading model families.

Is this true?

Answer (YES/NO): NO